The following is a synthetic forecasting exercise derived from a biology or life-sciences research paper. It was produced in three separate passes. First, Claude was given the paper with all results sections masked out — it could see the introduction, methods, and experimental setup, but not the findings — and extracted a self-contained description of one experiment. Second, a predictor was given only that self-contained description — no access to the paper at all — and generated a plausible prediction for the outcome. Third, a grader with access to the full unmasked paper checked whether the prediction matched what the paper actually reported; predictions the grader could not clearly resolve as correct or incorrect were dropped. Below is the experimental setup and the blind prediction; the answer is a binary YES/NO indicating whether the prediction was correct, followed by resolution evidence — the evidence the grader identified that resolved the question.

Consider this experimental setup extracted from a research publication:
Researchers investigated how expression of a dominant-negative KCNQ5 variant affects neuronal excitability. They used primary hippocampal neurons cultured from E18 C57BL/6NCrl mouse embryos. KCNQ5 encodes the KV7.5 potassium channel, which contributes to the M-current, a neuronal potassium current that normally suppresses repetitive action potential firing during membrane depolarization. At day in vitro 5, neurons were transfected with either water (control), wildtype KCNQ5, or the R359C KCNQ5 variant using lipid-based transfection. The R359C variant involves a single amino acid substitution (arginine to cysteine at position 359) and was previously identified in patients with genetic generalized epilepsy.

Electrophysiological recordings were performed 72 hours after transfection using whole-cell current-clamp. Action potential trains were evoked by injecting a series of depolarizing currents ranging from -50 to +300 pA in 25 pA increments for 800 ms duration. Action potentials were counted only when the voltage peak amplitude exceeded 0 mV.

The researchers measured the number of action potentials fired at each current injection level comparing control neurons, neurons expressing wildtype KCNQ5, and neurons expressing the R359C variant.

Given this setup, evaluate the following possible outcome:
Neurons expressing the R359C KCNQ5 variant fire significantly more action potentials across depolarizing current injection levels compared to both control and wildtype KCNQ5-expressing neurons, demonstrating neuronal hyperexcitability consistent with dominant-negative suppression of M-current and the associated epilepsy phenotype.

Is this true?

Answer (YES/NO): YES